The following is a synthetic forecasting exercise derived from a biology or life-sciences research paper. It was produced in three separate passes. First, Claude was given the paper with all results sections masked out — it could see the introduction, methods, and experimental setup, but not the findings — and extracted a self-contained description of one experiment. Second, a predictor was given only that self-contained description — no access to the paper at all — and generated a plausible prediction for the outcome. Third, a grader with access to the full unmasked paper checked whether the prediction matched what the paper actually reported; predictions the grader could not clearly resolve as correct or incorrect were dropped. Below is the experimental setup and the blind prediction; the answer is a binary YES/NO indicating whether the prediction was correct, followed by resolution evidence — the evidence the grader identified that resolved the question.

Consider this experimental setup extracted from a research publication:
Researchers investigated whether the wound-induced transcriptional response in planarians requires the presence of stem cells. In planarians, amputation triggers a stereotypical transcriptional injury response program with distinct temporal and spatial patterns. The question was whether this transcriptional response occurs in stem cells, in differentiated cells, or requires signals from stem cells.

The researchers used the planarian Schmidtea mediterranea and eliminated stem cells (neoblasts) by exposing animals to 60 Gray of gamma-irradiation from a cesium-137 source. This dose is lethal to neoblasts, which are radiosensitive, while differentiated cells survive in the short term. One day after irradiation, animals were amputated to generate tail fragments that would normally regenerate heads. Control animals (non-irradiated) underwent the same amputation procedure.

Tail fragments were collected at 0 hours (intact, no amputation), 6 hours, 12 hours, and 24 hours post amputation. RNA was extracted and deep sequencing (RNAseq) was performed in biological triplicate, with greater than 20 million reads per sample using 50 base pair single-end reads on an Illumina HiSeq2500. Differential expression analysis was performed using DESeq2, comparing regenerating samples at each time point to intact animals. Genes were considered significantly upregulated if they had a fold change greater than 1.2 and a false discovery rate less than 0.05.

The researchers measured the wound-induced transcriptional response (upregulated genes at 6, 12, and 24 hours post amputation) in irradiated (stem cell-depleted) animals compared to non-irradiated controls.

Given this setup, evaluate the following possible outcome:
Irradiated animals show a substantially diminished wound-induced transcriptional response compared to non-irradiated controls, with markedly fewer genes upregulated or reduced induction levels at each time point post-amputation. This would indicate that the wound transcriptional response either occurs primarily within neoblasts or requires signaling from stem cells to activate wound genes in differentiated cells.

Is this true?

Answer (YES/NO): NO